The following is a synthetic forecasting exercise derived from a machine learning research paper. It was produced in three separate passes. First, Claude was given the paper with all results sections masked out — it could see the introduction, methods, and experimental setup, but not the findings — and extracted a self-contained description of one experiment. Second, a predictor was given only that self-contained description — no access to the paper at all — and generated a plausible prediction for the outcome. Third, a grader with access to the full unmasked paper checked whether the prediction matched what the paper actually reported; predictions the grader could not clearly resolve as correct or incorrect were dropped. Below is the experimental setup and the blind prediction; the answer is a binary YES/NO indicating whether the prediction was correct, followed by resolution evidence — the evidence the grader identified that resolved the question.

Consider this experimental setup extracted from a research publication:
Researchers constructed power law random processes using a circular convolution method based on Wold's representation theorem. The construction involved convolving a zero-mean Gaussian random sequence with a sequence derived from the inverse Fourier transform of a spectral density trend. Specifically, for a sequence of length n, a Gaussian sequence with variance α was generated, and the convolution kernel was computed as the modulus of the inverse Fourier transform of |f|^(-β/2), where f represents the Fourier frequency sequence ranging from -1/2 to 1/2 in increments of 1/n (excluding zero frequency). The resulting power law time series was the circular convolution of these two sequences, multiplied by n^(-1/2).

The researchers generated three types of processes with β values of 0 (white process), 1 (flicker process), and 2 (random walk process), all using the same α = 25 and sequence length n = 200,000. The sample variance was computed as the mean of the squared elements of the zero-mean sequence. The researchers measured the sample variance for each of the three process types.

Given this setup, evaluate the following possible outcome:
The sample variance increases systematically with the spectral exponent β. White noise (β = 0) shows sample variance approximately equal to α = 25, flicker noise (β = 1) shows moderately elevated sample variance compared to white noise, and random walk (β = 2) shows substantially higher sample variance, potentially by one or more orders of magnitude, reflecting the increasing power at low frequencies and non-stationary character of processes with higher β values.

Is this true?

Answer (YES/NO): YES